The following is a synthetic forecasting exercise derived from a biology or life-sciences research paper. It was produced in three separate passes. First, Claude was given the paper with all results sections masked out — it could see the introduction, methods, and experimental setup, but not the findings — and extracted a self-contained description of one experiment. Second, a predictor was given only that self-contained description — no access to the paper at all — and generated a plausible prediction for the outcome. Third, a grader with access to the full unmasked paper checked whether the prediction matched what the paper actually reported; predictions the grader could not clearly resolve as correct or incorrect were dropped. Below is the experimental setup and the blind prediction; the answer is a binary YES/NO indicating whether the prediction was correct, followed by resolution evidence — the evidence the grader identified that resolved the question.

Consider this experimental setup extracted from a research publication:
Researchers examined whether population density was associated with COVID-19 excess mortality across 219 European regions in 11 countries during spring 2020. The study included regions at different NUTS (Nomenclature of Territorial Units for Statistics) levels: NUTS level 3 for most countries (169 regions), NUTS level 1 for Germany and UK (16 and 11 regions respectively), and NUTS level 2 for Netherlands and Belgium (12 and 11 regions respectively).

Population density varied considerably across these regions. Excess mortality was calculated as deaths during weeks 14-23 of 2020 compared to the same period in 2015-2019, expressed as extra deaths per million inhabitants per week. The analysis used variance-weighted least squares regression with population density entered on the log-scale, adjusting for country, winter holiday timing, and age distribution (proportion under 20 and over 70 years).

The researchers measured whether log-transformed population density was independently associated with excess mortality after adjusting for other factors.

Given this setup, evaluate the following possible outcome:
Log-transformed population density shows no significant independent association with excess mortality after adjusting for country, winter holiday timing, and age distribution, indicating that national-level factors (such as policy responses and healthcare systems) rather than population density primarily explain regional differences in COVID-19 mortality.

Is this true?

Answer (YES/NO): NO